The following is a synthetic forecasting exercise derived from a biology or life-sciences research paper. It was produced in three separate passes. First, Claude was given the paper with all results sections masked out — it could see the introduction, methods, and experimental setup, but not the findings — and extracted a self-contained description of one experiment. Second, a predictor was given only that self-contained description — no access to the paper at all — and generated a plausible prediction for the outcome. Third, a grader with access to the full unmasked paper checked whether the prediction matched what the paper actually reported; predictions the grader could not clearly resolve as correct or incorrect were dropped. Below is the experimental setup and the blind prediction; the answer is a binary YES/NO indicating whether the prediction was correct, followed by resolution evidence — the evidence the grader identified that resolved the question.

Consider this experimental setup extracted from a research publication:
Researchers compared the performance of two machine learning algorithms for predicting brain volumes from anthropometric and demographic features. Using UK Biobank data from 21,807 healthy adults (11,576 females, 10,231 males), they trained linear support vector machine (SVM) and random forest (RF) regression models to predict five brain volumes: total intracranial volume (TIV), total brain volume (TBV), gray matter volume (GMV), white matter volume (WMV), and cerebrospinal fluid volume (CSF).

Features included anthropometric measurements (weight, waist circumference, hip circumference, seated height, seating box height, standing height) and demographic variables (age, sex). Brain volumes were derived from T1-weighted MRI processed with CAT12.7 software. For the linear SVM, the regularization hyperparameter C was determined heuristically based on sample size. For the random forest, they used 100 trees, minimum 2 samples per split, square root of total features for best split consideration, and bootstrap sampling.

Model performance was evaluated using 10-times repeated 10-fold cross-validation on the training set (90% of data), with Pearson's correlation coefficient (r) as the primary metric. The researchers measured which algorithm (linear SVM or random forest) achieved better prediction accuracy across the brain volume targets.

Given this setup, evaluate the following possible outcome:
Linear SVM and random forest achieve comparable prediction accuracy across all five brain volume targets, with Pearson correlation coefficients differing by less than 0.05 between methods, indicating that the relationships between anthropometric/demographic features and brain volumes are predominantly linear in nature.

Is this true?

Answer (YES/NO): NO